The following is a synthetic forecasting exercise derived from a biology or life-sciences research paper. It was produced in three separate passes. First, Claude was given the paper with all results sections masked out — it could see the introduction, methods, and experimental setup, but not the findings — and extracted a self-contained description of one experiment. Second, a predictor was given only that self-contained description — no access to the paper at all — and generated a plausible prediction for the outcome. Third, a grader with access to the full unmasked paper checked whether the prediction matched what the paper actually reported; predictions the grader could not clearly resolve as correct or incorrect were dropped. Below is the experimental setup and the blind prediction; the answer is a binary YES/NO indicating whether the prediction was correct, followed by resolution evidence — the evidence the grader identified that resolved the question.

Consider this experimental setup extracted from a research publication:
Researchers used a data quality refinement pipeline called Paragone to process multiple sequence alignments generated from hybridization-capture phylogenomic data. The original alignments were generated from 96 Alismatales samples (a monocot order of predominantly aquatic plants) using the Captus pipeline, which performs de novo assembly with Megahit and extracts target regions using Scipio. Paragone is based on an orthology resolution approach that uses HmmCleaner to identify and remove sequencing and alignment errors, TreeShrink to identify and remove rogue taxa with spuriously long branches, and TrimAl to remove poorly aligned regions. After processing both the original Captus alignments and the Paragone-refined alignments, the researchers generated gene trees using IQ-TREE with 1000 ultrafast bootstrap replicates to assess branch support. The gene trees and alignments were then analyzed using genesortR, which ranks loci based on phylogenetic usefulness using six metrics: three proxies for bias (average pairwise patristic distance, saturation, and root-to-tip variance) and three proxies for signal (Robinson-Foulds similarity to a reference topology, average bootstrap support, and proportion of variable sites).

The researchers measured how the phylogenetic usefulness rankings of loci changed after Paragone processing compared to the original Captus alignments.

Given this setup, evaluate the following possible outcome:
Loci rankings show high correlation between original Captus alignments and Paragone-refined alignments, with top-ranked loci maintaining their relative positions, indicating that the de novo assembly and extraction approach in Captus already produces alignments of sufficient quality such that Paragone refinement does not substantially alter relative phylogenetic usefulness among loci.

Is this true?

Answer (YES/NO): YES